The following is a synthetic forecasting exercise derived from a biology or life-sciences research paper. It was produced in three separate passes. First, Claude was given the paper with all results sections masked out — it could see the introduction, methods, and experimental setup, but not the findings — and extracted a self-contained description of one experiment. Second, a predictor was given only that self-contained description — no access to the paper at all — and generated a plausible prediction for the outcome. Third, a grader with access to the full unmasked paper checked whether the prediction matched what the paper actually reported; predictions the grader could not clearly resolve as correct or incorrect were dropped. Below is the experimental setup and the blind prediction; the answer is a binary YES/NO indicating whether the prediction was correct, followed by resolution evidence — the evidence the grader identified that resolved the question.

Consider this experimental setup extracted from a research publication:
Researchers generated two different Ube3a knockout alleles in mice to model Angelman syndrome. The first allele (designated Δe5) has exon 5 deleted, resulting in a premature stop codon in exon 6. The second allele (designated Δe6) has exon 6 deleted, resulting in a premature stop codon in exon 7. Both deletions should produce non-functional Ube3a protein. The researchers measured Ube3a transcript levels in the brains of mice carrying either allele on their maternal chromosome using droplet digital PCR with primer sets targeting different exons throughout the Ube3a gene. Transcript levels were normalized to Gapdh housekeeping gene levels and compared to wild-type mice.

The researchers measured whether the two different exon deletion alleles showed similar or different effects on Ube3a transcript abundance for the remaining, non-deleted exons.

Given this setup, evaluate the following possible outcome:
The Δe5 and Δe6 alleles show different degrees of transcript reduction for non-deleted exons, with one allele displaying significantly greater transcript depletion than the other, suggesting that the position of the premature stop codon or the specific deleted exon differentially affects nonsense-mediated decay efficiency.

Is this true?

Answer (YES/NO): YES